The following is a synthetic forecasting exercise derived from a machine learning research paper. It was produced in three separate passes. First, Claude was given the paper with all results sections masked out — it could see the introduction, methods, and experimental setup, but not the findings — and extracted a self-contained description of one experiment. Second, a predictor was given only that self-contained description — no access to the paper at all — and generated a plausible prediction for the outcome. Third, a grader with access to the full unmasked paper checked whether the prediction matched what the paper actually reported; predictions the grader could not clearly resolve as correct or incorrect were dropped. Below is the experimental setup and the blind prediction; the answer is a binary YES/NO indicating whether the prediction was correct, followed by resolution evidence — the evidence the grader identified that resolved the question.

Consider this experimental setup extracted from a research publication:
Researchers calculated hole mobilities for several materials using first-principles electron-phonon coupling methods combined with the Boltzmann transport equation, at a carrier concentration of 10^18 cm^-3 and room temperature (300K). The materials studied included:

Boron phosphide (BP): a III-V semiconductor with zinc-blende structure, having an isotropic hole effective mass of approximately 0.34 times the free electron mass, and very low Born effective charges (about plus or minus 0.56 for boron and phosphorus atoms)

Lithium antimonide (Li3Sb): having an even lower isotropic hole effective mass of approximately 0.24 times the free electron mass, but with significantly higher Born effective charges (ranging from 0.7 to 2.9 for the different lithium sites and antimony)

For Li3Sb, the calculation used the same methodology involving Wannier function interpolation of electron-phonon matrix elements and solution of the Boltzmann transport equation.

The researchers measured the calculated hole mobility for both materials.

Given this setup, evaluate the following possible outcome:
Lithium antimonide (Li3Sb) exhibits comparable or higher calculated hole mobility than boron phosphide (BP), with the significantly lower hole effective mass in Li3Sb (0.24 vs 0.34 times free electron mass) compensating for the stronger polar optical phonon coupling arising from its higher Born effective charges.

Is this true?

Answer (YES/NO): NO